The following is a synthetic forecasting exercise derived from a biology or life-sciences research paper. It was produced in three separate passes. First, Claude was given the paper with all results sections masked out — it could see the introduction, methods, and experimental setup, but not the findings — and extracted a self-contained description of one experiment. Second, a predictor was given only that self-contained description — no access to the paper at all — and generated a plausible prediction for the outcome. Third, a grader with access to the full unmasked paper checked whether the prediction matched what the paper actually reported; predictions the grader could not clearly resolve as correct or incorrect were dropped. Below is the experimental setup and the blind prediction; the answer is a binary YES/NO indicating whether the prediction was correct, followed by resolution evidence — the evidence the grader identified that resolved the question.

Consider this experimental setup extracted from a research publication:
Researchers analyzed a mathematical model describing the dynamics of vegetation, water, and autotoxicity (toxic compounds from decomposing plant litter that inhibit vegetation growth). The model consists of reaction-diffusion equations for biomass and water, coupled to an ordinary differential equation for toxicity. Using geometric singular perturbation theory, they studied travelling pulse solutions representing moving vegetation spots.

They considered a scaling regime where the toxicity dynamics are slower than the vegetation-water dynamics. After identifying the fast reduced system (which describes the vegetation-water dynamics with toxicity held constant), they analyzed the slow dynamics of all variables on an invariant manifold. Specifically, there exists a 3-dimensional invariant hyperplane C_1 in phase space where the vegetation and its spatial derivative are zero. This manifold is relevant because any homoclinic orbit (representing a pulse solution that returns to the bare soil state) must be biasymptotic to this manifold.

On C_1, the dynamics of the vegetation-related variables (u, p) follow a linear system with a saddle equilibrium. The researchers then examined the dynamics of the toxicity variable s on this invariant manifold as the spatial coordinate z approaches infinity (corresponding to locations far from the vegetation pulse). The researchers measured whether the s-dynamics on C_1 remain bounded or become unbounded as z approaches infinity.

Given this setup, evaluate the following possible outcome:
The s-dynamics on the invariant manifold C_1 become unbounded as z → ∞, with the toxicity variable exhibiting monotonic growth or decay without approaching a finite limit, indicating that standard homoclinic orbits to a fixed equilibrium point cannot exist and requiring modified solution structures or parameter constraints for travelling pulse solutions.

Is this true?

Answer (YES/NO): YES